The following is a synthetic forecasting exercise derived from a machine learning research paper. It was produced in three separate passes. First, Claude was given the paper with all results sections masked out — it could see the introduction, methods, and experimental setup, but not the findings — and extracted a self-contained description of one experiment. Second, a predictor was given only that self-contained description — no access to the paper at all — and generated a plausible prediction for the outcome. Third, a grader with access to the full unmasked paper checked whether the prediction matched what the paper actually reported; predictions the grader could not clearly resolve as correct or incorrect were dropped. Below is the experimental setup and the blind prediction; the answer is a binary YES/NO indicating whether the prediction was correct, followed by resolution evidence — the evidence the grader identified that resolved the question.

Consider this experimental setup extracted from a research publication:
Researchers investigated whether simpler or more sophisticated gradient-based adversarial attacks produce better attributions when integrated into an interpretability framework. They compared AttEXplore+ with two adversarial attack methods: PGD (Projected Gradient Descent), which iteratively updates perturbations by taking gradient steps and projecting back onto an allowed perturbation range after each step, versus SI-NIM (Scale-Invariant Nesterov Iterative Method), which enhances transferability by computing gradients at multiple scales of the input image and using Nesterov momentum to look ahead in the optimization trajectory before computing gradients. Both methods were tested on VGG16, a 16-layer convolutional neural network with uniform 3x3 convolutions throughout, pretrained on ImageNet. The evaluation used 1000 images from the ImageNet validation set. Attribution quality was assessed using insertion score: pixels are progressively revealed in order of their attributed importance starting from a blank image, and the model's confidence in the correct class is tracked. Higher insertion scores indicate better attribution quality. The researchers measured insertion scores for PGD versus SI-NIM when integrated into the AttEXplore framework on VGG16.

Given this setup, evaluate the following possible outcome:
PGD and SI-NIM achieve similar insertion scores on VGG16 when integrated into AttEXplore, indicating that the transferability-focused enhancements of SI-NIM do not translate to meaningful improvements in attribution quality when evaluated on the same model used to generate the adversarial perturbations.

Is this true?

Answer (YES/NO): NO